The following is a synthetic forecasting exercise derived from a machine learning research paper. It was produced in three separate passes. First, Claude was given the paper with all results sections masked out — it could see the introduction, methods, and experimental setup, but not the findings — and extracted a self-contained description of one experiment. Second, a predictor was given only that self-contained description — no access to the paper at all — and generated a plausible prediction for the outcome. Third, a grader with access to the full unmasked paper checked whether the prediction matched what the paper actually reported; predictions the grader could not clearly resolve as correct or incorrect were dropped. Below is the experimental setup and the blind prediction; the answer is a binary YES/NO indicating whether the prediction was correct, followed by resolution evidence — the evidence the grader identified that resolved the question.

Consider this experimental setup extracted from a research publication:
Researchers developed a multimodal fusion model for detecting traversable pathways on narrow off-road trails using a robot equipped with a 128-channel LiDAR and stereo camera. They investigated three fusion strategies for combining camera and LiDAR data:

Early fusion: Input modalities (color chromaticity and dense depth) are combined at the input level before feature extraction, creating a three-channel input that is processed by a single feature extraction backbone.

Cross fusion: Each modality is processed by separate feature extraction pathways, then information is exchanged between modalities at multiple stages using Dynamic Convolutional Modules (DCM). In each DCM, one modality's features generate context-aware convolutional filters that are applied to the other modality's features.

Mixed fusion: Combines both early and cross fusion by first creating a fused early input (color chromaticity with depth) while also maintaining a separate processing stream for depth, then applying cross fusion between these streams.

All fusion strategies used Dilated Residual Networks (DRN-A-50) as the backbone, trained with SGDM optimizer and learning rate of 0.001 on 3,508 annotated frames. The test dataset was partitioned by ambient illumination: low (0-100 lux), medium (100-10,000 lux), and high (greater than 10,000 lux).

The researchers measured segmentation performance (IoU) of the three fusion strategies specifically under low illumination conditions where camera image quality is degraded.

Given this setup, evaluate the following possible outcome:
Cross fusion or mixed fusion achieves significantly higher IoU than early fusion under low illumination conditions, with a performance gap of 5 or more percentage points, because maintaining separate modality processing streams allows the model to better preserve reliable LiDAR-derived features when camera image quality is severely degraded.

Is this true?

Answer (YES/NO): NO